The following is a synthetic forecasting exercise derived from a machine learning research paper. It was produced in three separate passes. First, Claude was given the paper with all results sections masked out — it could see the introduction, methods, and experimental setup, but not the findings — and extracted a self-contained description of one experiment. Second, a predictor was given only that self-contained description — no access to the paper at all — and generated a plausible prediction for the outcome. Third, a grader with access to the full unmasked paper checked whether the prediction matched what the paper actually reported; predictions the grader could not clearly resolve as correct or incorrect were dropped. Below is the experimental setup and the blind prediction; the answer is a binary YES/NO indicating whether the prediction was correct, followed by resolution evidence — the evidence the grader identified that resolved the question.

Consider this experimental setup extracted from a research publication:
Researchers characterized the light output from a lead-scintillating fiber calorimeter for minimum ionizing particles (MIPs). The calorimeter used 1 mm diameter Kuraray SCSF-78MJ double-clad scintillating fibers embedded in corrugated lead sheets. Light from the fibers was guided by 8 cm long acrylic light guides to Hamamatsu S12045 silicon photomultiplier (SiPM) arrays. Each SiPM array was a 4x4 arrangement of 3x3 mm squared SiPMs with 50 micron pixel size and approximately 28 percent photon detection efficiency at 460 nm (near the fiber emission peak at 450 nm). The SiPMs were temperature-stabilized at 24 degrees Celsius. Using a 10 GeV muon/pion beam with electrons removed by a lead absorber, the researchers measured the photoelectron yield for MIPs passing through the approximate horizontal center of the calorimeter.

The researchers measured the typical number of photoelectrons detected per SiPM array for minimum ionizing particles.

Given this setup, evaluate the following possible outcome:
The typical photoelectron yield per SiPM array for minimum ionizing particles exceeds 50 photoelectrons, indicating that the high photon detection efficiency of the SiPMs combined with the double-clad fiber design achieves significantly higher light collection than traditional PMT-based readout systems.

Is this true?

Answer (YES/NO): NO